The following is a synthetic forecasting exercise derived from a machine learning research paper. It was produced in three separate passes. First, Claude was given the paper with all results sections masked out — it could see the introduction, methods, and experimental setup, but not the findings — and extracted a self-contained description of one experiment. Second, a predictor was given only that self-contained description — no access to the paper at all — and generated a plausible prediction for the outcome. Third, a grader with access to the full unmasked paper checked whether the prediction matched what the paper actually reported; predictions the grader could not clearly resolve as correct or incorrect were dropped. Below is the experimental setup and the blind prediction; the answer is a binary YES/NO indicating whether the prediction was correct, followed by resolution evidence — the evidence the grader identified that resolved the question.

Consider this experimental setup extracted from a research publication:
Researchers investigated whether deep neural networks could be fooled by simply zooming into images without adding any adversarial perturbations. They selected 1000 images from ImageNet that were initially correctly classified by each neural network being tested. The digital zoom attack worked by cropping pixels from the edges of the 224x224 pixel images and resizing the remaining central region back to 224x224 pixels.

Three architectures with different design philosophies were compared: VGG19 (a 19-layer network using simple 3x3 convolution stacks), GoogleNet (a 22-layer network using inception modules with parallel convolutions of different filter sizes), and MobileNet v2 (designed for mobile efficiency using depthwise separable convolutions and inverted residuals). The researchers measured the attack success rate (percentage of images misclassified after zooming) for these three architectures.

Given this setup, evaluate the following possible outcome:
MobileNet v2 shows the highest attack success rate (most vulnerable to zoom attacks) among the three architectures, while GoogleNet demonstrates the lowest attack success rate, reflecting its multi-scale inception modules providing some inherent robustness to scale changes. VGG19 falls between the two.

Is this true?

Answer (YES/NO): NO